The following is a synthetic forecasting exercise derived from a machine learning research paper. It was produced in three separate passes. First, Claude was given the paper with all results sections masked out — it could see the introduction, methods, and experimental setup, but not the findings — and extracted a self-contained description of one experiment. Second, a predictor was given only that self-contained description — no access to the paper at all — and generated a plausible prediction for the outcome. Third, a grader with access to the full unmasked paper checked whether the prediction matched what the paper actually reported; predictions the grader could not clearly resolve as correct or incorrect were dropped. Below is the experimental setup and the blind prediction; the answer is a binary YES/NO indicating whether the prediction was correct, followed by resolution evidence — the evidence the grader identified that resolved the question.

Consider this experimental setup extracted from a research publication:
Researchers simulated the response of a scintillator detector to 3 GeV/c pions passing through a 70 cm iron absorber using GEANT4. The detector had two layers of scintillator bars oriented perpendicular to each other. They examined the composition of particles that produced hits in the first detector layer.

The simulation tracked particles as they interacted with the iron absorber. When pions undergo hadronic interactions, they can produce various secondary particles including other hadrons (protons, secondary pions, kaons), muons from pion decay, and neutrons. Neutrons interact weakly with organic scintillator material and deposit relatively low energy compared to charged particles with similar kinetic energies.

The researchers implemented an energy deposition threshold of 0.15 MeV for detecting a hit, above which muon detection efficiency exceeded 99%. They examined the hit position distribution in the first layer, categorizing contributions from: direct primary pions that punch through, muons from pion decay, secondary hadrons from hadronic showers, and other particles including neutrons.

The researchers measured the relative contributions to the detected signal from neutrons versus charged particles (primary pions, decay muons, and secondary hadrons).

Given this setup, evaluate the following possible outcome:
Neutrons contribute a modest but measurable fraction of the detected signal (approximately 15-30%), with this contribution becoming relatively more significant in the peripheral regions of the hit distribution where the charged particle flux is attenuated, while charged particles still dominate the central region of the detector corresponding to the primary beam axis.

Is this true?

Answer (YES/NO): NO